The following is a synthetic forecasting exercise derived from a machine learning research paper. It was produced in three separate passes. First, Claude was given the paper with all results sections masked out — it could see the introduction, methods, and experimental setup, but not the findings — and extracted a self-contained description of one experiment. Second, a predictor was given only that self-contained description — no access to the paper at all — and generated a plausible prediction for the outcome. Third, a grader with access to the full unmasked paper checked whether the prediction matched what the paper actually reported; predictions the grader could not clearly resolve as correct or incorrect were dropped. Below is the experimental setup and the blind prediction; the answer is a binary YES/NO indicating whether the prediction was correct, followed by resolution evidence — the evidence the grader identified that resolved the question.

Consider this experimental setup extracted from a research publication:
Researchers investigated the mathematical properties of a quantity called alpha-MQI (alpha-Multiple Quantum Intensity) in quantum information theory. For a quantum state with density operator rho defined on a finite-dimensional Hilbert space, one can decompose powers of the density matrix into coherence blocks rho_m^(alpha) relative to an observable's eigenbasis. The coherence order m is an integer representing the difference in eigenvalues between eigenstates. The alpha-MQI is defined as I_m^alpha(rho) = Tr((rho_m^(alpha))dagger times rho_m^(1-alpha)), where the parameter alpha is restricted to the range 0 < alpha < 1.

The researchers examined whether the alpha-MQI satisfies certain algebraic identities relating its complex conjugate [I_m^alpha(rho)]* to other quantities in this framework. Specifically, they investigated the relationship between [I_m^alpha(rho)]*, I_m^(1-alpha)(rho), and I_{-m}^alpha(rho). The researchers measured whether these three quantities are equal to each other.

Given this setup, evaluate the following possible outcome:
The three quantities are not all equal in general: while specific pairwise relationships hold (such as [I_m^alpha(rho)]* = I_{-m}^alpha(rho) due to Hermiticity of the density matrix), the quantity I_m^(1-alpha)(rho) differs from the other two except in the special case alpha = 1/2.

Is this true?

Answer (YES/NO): NO